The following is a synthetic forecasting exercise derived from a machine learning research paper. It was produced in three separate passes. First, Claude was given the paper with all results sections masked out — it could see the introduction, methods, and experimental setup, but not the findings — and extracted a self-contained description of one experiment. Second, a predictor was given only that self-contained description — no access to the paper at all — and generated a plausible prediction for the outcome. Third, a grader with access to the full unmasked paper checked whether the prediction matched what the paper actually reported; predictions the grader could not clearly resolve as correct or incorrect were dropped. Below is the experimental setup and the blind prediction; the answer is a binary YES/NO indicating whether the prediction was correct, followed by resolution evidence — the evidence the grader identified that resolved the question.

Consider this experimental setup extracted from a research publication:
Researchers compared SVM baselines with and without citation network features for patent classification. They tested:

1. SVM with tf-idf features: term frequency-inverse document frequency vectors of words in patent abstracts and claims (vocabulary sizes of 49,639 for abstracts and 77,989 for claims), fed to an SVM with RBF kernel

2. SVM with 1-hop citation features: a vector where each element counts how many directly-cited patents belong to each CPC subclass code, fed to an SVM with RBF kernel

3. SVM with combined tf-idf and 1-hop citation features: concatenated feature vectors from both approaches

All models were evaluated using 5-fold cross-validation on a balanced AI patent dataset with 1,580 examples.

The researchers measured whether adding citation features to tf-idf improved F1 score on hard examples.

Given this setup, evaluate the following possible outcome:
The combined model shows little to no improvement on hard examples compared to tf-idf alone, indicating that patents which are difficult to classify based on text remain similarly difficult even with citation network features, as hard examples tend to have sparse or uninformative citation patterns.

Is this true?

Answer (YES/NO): YES